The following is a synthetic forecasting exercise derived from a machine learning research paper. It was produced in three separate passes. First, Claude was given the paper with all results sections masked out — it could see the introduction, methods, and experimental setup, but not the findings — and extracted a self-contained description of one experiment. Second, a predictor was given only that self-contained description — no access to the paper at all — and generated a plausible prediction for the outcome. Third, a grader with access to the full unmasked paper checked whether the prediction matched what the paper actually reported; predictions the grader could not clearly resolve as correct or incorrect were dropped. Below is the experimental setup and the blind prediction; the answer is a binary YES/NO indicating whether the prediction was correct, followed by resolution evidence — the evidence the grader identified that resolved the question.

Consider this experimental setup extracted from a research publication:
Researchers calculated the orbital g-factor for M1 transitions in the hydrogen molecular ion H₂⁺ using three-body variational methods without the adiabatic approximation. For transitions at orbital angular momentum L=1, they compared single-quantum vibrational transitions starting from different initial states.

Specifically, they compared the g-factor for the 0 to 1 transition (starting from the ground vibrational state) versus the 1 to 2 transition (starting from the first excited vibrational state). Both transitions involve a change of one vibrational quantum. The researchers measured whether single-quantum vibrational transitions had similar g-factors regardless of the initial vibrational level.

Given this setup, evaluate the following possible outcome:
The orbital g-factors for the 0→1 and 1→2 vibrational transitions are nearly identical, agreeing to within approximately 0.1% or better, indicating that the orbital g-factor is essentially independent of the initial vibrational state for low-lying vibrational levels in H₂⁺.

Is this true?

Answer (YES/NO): NO